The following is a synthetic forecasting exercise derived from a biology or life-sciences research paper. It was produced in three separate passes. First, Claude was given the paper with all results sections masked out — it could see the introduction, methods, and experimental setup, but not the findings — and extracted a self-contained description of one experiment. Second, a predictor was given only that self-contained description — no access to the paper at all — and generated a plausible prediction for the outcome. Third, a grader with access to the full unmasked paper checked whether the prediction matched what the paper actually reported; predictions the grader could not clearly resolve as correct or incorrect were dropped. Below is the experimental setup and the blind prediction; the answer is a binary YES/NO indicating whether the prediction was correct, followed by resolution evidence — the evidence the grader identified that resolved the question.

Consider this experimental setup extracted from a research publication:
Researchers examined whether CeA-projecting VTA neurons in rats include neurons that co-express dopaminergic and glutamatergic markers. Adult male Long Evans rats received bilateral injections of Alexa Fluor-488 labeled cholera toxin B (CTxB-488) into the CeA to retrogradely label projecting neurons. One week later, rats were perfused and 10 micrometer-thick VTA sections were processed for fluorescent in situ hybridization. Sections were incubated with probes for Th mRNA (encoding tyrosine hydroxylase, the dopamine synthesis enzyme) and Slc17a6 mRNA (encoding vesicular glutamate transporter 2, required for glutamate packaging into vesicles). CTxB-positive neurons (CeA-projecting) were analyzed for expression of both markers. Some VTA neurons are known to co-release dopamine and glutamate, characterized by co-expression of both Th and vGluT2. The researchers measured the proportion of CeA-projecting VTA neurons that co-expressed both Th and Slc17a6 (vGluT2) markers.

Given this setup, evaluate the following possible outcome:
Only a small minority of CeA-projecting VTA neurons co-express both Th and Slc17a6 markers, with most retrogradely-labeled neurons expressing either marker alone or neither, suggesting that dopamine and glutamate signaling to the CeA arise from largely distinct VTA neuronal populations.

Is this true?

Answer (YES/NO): NO